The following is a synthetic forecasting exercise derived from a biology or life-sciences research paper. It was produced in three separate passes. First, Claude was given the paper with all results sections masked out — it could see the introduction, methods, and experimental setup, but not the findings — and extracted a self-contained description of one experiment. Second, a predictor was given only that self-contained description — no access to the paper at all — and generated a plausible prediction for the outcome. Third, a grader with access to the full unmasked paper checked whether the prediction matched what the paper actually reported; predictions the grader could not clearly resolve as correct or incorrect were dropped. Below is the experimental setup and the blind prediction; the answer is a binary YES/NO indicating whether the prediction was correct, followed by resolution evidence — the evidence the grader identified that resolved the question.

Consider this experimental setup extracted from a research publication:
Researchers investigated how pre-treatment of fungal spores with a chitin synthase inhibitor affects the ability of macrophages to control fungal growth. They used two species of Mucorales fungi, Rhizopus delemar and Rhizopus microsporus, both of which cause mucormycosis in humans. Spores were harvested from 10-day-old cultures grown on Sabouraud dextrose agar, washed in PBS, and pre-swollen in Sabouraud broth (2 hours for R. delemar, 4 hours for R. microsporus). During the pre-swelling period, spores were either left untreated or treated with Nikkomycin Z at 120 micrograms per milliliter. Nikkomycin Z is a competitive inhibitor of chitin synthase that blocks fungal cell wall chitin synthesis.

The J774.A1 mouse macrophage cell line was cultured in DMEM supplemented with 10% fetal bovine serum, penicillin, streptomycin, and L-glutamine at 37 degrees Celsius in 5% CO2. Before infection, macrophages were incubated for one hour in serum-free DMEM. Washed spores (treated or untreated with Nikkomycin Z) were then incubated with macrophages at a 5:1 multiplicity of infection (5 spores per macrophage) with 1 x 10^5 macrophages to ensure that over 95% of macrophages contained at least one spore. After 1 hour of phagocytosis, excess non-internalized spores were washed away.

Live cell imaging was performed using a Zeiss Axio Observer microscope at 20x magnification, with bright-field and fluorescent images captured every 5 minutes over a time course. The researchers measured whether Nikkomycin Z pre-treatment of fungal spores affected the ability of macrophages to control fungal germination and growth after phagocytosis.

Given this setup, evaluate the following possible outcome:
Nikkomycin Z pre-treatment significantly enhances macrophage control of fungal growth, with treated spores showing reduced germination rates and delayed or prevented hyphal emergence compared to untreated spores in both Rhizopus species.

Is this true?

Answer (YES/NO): YES